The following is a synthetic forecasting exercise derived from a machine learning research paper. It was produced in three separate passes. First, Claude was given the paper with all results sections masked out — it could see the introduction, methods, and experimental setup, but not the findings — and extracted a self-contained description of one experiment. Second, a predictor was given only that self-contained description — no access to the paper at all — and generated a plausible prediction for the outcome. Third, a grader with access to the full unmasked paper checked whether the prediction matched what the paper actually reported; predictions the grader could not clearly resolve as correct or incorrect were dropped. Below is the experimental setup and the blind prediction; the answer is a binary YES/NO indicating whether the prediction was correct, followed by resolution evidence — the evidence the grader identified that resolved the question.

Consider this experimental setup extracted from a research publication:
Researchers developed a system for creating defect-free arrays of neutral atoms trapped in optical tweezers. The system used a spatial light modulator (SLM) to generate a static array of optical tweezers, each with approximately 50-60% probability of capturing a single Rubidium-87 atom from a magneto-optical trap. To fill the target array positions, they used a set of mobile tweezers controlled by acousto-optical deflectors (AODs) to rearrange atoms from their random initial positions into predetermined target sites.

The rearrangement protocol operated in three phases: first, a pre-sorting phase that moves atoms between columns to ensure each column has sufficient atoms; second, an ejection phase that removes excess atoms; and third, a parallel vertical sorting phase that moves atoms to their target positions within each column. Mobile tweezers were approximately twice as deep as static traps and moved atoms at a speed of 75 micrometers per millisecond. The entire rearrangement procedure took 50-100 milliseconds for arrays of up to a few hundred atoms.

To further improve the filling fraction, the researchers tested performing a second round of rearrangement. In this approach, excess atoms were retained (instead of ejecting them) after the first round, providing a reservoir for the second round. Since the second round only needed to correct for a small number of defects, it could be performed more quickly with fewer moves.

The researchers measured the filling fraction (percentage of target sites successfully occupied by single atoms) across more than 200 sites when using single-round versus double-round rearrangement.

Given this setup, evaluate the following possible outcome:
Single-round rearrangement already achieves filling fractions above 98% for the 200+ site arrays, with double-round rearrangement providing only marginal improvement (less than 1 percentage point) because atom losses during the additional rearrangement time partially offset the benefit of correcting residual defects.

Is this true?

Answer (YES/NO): NO